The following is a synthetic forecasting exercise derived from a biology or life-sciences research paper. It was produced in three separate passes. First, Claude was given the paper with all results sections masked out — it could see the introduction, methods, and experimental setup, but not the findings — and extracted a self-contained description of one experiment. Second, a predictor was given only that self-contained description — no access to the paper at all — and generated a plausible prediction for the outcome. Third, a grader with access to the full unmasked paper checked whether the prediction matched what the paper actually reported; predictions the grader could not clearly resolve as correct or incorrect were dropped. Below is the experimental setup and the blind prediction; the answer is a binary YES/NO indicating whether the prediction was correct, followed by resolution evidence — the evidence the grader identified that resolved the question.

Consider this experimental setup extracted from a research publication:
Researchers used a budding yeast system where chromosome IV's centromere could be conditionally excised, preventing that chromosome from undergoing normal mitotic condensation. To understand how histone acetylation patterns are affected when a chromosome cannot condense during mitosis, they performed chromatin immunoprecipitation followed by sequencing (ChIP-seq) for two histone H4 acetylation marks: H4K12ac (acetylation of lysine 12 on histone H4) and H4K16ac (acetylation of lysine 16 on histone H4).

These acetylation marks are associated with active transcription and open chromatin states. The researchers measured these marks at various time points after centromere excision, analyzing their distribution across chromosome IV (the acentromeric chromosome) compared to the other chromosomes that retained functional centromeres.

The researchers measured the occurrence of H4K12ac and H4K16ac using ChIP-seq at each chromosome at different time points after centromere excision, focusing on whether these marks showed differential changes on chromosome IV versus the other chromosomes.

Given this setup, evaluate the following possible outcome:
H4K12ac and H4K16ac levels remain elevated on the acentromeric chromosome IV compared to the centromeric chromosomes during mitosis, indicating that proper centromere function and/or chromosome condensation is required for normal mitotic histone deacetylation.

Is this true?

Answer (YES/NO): YES